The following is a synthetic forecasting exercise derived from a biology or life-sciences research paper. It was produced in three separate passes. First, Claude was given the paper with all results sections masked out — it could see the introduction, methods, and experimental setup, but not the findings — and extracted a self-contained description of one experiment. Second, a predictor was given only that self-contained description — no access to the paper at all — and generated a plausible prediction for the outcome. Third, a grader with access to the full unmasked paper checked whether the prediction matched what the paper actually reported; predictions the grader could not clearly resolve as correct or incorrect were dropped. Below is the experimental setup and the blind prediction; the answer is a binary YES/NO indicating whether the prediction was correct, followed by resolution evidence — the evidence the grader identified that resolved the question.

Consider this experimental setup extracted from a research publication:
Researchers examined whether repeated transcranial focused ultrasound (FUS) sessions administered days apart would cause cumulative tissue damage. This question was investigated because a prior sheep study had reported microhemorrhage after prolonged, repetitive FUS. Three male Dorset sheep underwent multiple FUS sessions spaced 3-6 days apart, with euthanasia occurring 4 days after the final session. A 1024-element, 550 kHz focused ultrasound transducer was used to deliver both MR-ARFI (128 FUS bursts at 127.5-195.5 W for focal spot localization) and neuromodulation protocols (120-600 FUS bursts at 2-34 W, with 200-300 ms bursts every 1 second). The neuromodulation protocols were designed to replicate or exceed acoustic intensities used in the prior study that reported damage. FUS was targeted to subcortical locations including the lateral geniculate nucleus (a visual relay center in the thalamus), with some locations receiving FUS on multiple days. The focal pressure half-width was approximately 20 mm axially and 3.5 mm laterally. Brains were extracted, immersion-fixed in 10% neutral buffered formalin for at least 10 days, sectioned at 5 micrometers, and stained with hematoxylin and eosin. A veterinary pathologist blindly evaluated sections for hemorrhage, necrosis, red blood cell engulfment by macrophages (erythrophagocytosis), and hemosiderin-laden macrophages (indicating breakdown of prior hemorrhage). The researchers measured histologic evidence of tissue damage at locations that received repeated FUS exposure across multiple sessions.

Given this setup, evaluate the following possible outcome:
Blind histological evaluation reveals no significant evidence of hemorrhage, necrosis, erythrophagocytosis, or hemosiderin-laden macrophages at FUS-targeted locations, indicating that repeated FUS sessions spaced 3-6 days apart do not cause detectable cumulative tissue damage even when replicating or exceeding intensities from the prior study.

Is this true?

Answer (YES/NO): YES